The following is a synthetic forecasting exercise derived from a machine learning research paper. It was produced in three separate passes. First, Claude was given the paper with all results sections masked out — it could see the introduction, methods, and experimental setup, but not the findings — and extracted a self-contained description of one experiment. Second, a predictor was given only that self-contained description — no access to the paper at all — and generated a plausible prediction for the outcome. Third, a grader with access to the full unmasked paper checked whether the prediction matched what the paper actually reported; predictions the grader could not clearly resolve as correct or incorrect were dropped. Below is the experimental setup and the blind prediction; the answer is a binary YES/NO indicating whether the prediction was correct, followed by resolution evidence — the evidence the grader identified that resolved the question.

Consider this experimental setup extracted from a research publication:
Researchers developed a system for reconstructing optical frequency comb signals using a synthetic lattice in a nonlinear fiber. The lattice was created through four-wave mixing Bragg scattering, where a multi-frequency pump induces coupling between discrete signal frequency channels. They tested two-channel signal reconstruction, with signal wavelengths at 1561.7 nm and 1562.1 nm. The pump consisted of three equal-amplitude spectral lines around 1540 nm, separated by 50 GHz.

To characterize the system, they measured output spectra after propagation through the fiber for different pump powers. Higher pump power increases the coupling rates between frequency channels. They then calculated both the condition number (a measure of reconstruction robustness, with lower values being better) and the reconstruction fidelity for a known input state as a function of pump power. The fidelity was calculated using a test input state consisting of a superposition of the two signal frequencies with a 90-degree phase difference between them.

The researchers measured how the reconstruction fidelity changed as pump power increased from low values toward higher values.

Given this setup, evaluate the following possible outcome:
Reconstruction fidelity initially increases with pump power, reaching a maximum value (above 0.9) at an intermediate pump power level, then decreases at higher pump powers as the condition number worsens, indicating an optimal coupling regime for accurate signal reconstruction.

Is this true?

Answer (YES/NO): NO